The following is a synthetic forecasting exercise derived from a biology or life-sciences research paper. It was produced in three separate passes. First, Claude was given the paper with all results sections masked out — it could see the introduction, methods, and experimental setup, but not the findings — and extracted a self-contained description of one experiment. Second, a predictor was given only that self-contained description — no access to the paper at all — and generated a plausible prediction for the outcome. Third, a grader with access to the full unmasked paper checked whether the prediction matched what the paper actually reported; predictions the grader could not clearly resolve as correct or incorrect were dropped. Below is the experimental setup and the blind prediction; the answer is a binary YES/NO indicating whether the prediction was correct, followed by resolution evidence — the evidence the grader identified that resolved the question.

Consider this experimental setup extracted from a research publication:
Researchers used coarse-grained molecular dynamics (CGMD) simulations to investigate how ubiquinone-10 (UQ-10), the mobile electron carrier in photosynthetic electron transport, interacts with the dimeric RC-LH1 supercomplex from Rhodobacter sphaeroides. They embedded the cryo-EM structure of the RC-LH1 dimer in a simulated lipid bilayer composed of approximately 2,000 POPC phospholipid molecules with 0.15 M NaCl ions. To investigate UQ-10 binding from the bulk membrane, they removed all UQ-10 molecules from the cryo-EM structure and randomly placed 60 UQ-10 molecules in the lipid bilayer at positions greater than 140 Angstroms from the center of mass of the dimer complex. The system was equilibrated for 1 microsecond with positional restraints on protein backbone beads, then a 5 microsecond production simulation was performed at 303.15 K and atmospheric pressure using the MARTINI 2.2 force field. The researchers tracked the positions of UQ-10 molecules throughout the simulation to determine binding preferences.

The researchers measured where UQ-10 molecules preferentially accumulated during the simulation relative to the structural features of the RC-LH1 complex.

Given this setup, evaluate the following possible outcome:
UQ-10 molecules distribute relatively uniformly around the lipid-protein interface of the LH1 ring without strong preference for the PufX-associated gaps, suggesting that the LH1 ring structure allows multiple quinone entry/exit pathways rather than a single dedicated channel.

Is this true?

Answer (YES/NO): NO